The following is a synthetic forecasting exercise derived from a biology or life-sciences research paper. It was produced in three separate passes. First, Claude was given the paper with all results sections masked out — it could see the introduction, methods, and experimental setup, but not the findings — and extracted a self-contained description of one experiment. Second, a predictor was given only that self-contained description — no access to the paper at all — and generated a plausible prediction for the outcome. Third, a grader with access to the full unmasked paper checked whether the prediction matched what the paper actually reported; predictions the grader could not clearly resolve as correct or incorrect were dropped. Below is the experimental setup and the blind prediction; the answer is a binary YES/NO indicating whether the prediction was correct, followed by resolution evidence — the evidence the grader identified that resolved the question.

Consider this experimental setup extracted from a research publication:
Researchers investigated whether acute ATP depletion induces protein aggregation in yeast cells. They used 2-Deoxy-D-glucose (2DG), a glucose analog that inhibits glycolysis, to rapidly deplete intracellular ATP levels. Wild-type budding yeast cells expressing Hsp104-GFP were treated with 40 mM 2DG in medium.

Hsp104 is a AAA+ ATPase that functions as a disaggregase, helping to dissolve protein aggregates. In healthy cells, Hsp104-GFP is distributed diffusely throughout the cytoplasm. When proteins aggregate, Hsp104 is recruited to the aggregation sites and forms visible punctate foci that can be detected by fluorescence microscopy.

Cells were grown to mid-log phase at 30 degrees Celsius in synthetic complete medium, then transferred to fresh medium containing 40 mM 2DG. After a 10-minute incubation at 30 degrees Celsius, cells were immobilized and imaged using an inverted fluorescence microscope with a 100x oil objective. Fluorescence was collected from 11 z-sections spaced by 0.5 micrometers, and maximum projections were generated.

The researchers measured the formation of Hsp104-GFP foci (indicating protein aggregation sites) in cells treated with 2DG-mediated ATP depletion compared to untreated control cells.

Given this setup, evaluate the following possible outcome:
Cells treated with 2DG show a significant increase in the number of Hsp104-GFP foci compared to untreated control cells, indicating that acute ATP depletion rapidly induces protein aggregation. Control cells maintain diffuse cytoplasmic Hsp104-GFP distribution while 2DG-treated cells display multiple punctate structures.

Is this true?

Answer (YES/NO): YES